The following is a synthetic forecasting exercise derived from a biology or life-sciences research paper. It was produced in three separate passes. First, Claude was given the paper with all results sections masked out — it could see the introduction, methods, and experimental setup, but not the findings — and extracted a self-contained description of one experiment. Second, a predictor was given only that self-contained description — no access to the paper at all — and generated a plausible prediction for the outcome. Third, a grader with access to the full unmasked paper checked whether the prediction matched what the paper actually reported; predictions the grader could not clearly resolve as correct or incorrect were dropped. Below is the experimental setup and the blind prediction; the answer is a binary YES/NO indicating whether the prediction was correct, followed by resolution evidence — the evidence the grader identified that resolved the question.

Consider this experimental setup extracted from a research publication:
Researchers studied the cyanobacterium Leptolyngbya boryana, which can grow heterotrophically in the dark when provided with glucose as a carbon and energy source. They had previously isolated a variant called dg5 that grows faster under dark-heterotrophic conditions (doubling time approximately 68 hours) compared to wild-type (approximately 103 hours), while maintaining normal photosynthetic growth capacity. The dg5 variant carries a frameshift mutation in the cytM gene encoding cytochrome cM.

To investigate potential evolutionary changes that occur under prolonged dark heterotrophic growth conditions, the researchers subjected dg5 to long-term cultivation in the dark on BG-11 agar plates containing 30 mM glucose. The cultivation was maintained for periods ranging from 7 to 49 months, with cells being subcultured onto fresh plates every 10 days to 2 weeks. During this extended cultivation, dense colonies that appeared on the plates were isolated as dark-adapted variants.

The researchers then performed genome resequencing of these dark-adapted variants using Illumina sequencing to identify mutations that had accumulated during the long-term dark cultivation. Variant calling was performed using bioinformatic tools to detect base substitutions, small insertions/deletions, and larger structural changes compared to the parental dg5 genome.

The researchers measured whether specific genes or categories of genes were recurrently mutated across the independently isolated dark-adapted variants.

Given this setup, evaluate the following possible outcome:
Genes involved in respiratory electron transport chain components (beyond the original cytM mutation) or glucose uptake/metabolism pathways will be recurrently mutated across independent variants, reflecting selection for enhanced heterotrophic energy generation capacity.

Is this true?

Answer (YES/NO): NO